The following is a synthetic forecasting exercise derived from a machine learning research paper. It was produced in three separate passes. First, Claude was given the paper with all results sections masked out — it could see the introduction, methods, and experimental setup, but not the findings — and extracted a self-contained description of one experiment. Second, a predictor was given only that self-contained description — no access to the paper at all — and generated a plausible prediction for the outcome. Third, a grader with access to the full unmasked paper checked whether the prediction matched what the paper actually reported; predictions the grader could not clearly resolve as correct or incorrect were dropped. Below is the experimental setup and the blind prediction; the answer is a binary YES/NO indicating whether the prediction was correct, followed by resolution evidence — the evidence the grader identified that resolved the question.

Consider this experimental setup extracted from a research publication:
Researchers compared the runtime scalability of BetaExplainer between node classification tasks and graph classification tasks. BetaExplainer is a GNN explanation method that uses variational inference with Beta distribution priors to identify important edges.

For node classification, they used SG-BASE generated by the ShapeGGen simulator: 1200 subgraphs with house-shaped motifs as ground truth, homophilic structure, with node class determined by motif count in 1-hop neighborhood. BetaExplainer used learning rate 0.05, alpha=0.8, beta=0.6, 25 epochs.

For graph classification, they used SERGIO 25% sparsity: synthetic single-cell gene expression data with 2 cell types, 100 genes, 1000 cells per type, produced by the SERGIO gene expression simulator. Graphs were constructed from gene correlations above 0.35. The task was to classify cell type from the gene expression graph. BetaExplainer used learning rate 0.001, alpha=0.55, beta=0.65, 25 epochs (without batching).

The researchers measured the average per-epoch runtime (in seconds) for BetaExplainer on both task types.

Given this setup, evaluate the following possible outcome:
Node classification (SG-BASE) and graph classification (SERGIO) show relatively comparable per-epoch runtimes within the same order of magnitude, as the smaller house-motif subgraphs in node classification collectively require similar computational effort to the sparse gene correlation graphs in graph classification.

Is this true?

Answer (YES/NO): NO